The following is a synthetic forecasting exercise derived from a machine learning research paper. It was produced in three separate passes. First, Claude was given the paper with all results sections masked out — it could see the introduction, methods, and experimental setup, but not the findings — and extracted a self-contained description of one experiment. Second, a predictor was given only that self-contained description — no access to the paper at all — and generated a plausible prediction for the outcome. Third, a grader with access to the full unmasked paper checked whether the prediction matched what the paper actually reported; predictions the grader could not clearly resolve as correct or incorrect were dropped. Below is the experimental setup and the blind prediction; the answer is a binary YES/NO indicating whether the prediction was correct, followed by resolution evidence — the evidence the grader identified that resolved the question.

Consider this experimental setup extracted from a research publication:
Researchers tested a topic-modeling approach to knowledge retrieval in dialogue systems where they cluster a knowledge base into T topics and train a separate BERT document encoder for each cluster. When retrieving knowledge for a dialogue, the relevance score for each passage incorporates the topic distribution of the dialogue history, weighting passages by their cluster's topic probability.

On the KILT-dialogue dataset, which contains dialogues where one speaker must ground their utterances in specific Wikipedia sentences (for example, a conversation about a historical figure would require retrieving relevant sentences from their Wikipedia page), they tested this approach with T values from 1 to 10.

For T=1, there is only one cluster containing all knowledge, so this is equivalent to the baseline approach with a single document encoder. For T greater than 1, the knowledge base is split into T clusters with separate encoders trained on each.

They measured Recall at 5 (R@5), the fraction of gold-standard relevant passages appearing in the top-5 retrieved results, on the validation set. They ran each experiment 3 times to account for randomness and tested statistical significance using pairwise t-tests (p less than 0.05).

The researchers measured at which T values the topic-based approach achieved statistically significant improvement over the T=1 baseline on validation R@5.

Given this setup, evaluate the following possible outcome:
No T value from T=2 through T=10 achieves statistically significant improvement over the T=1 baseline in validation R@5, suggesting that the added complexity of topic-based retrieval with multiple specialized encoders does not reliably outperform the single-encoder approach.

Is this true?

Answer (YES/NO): NO